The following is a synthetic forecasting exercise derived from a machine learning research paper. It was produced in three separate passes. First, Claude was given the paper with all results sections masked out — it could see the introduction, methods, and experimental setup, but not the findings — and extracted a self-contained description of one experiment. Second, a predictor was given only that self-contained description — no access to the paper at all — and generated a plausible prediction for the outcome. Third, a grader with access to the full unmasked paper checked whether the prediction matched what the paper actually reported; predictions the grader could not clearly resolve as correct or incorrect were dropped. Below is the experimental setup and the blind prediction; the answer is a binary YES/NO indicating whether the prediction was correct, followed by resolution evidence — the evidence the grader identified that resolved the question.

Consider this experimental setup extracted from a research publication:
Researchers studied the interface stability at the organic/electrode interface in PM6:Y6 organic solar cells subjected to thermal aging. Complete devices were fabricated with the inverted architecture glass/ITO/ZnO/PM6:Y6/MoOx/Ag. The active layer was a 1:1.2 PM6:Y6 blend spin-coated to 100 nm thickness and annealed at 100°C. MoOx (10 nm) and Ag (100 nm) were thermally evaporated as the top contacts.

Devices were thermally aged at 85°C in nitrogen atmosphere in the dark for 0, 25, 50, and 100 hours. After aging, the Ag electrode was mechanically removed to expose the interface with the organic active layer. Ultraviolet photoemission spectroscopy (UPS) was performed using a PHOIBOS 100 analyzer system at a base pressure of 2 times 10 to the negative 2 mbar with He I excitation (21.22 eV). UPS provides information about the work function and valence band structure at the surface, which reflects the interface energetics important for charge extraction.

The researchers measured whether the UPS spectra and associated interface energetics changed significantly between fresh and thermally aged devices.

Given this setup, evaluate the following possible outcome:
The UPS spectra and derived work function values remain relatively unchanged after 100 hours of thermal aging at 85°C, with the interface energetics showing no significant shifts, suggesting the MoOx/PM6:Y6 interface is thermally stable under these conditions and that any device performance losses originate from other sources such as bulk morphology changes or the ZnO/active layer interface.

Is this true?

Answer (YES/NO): YES